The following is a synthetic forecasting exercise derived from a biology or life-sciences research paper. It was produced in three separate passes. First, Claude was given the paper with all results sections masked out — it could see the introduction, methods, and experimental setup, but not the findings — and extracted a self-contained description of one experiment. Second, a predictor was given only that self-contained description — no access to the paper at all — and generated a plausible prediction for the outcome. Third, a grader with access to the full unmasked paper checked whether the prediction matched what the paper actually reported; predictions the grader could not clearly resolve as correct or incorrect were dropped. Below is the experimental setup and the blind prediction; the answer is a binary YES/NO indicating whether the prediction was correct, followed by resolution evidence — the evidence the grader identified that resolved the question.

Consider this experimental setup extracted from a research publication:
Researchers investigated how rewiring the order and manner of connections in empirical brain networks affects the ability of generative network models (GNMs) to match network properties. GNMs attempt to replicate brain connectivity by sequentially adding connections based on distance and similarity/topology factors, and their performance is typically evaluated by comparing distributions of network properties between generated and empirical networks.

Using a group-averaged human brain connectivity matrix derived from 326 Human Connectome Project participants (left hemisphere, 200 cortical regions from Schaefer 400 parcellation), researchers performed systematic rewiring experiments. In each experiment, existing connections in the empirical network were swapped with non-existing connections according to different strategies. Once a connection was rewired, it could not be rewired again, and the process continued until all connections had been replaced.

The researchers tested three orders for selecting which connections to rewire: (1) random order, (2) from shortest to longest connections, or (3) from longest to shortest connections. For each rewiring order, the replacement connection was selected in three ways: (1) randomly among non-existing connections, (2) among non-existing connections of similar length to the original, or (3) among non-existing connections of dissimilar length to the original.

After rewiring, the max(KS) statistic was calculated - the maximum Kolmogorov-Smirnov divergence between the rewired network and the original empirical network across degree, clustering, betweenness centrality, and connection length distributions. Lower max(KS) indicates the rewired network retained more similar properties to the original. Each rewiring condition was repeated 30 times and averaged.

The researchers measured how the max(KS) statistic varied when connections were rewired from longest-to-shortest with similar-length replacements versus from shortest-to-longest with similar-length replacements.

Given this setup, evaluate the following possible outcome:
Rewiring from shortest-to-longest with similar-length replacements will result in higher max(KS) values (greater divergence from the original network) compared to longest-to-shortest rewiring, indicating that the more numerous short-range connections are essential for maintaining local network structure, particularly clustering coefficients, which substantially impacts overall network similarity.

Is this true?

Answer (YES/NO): YES